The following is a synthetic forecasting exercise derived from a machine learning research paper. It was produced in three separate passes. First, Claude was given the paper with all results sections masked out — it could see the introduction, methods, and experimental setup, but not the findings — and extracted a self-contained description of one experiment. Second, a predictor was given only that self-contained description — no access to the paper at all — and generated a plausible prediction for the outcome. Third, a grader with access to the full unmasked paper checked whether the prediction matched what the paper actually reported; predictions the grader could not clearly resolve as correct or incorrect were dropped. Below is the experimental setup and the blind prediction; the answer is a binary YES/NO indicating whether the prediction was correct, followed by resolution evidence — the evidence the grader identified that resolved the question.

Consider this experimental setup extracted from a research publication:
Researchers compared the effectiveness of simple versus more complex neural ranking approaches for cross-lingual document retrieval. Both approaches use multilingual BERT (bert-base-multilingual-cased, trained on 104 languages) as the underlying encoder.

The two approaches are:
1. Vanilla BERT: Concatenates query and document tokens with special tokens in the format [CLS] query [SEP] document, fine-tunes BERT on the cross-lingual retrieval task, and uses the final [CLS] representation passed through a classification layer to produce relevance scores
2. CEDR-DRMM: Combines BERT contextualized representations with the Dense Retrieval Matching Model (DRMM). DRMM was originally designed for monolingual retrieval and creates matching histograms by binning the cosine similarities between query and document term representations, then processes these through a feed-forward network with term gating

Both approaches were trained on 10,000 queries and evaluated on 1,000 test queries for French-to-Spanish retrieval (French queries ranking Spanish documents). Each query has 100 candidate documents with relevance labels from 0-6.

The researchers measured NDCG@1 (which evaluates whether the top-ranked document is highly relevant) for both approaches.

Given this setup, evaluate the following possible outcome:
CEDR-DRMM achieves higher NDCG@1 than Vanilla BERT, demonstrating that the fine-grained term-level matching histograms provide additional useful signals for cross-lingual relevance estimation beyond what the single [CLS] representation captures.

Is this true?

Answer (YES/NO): NO